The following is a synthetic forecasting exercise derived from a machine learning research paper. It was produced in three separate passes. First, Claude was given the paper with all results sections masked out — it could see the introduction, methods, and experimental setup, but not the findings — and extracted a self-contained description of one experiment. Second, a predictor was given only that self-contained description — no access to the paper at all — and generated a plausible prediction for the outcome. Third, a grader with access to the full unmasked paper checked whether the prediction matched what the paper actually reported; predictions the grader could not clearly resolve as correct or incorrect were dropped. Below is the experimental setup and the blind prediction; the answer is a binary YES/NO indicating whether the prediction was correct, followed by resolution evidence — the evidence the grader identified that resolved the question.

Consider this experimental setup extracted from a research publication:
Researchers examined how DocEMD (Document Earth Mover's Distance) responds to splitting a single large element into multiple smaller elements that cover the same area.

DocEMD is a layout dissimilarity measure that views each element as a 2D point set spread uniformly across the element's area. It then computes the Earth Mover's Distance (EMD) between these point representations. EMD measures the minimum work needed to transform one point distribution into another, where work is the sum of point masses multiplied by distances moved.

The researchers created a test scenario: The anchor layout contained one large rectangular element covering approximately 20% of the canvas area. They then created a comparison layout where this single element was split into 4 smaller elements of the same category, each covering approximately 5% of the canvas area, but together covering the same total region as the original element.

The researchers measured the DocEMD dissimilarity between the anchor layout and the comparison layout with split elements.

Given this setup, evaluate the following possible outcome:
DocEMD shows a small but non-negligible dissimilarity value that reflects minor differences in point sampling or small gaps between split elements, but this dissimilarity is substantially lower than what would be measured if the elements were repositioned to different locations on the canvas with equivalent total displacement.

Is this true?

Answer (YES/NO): NO